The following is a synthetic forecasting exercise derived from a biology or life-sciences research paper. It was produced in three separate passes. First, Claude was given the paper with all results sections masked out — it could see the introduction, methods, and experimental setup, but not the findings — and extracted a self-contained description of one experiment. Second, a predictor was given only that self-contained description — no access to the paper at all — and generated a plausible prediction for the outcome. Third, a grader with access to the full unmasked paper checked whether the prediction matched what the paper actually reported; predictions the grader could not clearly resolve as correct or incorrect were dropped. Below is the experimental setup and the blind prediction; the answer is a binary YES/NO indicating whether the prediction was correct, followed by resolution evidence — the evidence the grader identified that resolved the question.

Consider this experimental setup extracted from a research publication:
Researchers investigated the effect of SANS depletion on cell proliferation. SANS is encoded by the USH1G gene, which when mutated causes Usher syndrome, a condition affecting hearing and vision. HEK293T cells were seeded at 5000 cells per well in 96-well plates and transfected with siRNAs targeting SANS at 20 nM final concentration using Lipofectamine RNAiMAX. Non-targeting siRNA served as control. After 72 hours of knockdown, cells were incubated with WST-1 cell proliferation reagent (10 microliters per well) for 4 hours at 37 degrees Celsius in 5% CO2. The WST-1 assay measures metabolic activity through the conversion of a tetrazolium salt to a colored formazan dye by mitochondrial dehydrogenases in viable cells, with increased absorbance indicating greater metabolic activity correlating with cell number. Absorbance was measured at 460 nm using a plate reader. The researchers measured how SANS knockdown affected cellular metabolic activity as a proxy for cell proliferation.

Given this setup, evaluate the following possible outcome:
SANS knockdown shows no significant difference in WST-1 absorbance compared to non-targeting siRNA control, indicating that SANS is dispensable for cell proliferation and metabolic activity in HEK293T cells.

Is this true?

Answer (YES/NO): NO